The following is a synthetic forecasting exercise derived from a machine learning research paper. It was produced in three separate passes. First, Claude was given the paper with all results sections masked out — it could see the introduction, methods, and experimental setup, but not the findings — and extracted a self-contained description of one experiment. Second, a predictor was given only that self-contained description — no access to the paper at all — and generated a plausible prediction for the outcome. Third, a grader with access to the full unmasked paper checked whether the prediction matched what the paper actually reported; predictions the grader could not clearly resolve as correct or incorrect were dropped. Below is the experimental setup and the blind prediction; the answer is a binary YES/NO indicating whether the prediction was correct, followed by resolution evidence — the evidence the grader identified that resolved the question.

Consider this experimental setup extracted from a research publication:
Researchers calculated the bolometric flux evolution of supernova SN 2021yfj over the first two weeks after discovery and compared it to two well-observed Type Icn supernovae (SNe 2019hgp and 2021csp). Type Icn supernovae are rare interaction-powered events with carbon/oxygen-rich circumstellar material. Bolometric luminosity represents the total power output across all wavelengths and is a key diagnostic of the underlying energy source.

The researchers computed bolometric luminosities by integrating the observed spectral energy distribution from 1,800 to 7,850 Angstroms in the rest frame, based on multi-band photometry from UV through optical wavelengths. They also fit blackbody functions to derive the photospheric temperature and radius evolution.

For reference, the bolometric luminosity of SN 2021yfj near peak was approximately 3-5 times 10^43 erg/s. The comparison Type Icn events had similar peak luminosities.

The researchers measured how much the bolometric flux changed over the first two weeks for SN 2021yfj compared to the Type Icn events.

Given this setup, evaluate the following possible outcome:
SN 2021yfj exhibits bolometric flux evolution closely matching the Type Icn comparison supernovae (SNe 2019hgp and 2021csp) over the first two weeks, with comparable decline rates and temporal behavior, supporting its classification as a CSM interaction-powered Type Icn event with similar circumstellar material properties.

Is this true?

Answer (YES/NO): NO